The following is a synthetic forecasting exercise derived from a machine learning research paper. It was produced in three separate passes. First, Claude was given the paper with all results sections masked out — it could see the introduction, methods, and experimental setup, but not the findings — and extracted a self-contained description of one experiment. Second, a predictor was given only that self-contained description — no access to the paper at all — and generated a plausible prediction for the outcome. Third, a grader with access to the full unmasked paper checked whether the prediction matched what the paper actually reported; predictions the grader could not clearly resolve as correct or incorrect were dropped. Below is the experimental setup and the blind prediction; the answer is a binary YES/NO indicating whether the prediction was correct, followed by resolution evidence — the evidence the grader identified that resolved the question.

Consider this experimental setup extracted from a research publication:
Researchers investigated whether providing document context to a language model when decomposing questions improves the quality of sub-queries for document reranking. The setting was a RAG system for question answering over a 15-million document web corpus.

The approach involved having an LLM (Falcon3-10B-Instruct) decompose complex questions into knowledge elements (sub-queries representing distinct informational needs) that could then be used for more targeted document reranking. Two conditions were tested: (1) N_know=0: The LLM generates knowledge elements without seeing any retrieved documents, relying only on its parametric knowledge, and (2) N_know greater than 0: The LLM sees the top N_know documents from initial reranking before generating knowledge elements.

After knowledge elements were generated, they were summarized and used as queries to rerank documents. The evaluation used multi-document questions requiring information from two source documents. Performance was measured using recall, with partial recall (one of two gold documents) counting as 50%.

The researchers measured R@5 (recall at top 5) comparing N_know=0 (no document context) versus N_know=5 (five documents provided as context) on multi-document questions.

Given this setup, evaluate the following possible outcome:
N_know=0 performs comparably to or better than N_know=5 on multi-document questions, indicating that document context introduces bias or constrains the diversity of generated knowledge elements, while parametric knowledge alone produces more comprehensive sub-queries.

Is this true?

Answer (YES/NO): NO